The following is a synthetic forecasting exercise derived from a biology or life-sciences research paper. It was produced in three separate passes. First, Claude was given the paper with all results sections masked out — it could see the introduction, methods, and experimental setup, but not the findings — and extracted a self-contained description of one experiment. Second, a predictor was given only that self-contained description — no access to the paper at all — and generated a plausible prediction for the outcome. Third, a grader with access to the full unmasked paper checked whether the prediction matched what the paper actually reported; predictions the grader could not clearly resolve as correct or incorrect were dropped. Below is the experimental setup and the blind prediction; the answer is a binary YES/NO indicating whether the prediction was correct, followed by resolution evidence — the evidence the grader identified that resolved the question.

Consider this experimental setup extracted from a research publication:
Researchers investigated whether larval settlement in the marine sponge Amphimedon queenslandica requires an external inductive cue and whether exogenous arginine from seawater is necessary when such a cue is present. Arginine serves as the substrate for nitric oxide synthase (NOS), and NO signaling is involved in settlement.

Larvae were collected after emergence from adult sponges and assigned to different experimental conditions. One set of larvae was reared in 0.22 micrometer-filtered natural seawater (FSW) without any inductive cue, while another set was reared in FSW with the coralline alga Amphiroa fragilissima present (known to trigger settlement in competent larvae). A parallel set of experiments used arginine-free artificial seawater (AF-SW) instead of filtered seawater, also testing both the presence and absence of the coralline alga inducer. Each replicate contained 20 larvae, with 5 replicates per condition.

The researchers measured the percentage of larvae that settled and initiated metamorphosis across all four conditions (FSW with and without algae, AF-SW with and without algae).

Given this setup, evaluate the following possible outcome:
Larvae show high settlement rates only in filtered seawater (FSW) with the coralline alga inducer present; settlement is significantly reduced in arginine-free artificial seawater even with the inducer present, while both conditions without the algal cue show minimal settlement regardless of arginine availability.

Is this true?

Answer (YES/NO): NO